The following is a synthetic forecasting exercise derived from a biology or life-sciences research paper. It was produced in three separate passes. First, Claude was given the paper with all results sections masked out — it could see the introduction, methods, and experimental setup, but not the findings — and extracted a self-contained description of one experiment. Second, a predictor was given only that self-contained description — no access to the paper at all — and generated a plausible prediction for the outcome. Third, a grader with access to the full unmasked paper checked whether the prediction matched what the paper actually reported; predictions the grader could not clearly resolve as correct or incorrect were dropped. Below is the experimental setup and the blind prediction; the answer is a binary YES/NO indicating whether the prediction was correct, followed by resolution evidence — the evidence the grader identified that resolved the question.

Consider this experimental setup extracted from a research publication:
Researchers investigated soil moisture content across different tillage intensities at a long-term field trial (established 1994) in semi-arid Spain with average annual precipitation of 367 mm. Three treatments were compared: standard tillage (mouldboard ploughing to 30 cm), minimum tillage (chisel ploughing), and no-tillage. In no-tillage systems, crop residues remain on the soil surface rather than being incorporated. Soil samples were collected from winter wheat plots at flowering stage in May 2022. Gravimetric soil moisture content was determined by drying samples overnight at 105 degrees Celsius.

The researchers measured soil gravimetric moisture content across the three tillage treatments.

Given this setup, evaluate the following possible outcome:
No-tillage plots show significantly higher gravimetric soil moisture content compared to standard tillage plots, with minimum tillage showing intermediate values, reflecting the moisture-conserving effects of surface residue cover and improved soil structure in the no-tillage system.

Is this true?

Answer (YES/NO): NO